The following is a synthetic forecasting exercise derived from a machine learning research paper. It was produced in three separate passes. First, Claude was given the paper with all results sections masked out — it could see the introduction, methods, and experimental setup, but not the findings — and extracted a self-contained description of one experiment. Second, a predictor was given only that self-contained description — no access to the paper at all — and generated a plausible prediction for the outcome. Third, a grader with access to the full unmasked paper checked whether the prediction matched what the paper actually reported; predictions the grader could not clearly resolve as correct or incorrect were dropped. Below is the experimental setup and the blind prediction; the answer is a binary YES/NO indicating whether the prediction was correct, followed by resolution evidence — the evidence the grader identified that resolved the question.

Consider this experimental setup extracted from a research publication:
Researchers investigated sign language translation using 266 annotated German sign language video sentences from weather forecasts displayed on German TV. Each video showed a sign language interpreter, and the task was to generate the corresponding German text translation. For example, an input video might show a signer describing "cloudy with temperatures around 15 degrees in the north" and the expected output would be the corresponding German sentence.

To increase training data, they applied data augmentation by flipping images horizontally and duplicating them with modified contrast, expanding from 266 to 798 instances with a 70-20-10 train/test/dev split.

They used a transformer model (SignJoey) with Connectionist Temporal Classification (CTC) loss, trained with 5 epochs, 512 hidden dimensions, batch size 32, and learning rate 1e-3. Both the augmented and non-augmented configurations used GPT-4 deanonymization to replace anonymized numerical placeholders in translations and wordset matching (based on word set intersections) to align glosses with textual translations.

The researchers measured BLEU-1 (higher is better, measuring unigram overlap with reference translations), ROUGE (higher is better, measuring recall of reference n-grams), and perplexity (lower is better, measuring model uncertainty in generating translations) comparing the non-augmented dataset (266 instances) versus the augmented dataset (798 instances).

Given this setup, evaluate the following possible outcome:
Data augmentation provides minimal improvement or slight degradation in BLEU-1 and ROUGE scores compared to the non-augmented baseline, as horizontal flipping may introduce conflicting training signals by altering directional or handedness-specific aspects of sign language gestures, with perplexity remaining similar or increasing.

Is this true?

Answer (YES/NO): NO